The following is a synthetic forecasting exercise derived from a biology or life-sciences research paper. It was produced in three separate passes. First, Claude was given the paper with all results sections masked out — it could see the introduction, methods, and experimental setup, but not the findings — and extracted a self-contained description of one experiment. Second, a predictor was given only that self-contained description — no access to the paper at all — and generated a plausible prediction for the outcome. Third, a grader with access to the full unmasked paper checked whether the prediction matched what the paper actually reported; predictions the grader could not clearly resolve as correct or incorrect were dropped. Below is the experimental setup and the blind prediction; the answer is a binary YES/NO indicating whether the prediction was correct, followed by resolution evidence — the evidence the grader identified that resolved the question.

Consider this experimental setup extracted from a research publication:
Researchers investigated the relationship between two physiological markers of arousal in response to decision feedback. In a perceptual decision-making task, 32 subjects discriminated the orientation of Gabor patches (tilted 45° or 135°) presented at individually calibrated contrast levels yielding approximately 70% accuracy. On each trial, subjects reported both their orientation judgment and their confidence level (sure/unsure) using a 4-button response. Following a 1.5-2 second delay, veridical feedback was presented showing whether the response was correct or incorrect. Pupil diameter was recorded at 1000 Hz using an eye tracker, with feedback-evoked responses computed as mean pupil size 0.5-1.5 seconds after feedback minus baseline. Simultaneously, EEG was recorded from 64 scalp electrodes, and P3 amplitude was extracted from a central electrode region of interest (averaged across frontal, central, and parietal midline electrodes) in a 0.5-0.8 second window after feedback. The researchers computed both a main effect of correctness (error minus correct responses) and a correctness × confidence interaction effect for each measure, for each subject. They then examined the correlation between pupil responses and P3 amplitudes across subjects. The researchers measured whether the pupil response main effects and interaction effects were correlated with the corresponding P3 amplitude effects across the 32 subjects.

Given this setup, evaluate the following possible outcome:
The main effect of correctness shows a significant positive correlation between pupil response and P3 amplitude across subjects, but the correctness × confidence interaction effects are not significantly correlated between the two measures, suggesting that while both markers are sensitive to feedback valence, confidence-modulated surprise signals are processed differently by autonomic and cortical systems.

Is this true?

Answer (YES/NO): NO